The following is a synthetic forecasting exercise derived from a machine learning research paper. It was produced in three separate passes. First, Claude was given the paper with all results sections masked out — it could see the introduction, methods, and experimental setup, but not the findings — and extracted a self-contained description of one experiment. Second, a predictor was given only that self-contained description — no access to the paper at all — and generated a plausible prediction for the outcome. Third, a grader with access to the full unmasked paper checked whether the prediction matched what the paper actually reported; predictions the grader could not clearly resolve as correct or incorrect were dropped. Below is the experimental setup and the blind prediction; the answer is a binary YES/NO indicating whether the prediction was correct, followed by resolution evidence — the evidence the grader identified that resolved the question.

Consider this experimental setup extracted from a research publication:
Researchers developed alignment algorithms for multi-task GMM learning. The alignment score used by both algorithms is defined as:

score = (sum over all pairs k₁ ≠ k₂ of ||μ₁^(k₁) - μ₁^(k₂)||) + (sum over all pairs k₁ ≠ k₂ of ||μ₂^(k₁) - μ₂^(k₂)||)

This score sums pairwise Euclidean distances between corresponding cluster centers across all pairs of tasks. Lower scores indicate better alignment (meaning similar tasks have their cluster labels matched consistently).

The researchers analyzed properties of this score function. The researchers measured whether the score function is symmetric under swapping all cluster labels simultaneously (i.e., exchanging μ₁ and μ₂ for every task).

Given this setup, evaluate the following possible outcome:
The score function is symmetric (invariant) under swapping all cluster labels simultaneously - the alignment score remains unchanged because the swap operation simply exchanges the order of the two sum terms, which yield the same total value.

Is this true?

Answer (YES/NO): YES